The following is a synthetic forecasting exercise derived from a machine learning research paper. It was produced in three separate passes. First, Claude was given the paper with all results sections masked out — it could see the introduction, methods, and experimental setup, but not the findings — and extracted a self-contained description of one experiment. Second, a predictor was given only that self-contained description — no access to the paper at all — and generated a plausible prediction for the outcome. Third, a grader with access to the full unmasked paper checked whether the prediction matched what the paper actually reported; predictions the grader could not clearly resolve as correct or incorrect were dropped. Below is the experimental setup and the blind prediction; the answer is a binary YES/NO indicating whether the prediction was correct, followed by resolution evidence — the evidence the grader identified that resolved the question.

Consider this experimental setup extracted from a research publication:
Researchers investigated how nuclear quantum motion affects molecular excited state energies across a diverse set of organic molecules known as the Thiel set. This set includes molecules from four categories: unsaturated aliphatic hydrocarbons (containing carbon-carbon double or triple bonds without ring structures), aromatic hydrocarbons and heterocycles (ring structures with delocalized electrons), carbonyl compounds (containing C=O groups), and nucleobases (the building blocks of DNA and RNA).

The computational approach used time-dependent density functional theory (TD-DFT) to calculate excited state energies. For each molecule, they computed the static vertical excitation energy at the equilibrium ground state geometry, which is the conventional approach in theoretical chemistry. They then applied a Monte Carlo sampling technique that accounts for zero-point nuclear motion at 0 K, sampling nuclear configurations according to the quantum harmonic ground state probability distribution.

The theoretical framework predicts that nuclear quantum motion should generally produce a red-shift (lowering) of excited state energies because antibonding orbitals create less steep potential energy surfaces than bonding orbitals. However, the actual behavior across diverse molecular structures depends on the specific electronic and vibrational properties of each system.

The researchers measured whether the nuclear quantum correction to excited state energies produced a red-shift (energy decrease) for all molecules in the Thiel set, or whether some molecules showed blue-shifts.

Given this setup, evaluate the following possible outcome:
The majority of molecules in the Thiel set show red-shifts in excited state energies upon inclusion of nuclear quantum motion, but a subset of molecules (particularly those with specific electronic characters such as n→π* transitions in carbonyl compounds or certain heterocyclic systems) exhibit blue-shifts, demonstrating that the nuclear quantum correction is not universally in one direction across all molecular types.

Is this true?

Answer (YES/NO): NO